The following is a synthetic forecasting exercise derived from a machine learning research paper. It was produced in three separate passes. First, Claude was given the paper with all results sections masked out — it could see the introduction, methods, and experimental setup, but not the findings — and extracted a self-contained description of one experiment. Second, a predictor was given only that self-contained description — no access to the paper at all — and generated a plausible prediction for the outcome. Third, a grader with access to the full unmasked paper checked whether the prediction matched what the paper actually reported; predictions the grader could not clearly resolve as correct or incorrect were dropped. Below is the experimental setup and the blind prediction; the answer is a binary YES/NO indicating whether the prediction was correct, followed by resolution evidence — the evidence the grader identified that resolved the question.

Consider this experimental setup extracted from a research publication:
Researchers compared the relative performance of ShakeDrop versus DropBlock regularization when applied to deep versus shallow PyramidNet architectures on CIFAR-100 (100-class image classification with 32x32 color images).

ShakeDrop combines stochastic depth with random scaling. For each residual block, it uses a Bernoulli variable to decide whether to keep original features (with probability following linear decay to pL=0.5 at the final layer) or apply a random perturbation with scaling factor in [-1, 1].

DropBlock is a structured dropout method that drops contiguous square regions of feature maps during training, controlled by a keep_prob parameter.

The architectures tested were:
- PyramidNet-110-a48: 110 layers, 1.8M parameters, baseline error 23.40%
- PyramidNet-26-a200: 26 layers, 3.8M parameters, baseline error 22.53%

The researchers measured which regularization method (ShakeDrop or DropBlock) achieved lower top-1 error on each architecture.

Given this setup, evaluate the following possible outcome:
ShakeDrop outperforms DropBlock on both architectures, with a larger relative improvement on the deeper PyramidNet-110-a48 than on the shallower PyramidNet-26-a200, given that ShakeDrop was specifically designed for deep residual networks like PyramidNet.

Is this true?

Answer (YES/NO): NO